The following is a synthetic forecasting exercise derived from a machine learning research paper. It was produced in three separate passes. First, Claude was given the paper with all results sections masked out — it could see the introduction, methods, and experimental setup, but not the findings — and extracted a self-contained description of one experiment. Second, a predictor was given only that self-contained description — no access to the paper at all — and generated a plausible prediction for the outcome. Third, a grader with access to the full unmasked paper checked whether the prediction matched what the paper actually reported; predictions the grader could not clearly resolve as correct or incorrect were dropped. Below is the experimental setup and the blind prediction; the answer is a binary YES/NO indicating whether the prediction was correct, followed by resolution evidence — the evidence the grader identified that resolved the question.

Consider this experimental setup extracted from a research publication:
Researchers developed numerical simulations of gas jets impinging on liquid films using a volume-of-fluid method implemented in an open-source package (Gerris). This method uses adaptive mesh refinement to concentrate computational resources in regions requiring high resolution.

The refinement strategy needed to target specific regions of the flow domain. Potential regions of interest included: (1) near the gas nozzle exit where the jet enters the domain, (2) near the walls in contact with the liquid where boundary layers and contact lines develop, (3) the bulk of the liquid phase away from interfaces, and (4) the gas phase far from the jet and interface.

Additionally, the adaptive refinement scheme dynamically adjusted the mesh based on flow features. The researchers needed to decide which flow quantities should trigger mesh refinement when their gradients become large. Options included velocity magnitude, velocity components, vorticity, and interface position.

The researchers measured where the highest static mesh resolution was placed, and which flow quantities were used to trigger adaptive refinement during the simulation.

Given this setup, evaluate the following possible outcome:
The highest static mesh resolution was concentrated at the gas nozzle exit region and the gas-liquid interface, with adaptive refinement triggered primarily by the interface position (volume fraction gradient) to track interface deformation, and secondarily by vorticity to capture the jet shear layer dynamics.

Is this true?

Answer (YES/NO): NO